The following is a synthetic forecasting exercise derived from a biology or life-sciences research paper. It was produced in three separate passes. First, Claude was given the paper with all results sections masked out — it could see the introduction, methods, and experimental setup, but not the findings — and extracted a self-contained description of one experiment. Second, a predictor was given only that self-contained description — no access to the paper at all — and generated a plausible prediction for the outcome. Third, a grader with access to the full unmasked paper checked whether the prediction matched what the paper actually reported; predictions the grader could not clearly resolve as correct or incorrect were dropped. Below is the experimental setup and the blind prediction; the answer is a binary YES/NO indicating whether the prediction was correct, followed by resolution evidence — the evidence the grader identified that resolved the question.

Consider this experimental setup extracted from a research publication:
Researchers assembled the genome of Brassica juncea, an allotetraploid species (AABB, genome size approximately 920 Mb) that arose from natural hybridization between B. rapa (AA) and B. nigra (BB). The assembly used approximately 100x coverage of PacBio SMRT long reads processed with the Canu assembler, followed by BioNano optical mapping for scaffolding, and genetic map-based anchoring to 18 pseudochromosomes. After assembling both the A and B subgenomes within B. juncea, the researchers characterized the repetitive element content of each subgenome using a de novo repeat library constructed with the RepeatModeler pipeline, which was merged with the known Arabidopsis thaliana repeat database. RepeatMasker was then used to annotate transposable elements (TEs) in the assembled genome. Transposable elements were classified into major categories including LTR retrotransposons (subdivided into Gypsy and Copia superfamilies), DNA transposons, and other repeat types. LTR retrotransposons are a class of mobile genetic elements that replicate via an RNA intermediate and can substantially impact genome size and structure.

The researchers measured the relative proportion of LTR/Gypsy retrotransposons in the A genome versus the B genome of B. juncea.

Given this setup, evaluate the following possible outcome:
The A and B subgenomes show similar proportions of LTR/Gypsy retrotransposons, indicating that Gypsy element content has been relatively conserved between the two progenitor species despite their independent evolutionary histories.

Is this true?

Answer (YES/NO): NO